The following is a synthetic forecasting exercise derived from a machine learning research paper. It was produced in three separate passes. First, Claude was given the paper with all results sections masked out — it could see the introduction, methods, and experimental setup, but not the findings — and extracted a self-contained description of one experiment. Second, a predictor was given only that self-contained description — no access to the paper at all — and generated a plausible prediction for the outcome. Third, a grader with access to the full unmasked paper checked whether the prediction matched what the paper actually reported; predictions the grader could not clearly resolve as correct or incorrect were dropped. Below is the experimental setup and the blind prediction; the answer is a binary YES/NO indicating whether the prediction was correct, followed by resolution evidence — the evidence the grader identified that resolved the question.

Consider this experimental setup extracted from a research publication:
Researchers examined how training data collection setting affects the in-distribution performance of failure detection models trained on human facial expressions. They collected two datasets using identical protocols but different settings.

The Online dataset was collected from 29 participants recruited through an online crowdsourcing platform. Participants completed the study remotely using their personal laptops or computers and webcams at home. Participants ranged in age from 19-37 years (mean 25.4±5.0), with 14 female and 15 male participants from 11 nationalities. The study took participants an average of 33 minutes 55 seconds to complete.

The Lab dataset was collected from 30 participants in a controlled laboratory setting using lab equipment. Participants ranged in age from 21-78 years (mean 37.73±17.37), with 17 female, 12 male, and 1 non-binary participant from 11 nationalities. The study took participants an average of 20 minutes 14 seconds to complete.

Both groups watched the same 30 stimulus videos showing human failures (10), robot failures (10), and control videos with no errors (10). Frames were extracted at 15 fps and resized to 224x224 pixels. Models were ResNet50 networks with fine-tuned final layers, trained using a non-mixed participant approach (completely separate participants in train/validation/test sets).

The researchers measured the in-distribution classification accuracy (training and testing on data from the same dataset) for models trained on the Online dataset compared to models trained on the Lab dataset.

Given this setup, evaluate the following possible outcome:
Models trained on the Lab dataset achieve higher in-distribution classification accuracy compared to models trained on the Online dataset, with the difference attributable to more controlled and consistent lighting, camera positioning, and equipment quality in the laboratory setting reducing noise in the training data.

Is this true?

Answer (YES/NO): NO